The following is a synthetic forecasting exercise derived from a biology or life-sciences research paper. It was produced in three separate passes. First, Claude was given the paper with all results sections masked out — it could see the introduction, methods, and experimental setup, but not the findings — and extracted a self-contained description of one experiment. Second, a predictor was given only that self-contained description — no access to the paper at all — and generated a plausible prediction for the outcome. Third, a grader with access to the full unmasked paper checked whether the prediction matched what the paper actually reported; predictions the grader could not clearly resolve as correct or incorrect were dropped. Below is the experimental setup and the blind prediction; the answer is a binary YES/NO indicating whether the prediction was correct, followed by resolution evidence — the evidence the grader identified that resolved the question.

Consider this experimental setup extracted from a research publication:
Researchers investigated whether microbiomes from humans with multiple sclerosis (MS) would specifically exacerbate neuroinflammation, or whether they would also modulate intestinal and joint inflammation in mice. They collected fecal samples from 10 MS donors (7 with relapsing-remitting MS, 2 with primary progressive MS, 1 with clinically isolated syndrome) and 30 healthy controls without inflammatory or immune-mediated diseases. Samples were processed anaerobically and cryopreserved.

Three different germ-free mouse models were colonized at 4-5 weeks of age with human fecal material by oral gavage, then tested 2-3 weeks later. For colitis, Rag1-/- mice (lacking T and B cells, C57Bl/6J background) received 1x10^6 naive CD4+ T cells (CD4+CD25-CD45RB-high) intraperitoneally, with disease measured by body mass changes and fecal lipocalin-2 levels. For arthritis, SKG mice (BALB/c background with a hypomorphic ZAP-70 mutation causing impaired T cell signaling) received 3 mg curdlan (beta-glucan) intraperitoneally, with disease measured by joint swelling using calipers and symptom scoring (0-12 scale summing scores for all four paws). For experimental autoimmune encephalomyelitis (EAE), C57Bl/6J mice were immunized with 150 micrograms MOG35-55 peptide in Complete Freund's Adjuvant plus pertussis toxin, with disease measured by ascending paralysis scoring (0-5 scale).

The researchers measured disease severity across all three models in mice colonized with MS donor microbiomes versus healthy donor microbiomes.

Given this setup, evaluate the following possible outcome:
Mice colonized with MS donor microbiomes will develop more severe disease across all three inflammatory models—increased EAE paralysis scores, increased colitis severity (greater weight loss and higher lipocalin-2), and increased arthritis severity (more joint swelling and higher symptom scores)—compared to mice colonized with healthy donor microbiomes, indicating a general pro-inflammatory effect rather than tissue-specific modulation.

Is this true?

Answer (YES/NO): NO